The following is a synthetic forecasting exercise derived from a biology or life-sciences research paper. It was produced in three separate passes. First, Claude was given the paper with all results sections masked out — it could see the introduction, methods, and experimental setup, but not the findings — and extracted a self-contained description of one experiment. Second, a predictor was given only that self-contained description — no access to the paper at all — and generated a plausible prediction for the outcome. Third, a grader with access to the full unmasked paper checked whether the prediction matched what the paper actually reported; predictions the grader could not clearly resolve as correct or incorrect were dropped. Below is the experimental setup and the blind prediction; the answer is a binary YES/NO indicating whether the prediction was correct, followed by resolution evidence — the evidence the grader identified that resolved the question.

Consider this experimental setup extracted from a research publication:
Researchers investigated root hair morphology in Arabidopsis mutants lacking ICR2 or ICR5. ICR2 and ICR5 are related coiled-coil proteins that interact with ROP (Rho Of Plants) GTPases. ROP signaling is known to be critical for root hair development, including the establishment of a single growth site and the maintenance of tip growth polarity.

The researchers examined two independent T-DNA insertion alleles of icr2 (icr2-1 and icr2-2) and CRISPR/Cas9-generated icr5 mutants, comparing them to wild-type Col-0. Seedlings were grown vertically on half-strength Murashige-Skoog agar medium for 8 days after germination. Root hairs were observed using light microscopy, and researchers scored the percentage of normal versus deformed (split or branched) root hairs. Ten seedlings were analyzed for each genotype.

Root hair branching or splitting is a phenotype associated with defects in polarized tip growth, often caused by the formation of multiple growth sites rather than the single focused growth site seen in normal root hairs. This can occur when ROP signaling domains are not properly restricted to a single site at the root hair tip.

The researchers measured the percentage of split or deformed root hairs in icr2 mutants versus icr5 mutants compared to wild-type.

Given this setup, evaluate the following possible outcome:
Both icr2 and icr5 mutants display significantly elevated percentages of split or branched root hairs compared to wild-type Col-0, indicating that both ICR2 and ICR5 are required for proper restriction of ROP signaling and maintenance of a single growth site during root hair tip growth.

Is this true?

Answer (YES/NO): NO